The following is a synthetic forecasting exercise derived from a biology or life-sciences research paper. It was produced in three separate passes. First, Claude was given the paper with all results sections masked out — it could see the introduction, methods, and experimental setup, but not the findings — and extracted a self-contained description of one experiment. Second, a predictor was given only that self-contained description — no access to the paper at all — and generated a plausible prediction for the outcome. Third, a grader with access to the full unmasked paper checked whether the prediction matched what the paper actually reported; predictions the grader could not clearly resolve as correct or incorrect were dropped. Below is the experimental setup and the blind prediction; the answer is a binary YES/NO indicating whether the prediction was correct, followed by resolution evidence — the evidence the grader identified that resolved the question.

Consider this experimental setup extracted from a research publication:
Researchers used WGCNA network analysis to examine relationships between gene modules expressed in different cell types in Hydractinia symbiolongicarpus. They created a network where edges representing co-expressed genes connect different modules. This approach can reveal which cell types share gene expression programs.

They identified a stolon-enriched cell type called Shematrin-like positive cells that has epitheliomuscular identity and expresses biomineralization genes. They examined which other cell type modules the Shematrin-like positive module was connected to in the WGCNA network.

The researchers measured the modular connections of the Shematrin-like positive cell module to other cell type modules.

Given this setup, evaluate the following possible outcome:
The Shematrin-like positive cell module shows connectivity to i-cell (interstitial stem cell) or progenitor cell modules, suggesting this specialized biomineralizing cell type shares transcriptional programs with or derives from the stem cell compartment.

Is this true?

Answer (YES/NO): NO